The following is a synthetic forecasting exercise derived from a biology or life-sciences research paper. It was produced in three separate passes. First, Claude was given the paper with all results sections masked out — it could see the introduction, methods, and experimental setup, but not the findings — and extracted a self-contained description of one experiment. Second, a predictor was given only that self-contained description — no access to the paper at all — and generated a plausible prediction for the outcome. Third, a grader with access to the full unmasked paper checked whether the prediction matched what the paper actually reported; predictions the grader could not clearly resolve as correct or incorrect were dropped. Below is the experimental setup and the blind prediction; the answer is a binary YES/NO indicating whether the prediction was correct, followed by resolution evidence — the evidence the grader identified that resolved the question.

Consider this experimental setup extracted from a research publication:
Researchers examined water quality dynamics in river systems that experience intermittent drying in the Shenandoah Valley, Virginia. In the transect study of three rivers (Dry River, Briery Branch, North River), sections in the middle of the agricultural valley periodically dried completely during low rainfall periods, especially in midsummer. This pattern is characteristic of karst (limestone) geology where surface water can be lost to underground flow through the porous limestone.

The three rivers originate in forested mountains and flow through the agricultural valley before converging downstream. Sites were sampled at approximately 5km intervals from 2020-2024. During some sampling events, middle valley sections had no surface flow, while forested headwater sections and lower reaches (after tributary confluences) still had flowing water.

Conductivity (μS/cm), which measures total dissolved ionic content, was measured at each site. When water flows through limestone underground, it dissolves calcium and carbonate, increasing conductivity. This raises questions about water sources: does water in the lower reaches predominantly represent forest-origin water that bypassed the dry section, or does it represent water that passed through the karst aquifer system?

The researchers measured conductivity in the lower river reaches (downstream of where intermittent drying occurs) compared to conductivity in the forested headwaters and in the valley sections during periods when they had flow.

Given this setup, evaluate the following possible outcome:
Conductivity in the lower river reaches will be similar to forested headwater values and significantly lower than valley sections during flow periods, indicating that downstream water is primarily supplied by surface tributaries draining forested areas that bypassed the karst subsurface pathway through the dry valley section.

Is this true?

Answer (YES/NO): NO